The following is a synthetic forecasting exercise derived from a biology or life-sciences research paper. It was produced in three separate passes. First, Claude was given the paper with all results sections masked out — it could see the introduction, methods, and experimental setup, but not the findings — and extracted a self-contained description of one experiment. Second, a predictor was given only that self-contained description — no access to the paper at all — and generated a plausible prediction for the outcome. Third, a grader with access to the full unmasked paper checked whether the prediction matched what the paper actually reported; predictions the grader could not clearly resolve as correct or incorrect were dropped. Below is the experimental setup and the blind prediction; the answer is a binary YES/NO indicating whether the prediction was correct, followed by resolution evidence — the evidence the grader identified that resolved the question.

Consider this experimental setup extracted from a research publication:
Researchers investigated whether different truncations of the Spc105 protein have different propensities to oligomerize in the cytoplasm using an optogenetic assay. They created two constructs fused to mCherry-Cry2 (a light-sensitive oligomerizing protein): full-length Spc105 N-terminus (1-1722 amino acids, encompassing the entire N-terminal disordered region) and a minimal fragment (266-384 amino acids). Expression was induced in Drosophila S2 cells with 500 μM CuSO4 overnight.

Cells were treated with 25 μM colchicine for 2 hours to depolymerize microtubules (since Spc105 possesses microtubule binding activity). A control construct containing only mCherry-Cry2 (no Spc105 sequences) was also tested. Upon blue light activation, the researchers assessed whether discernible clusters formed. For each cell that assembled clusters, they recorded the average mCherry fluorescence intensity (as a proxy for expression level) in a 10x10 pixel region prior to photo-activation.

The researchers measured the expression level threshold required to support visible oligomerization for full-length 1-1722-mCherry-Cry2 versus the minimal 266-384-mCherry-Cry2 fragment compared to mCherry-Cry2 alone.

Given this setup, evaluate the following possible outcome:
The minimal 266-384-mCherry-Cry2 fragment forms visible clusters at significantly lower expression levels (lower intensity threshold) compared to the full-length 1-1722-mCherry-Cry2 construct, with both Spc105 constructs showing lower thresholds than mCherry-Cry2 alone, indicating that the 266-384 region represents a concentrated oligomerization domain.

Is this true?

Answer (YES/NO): NO